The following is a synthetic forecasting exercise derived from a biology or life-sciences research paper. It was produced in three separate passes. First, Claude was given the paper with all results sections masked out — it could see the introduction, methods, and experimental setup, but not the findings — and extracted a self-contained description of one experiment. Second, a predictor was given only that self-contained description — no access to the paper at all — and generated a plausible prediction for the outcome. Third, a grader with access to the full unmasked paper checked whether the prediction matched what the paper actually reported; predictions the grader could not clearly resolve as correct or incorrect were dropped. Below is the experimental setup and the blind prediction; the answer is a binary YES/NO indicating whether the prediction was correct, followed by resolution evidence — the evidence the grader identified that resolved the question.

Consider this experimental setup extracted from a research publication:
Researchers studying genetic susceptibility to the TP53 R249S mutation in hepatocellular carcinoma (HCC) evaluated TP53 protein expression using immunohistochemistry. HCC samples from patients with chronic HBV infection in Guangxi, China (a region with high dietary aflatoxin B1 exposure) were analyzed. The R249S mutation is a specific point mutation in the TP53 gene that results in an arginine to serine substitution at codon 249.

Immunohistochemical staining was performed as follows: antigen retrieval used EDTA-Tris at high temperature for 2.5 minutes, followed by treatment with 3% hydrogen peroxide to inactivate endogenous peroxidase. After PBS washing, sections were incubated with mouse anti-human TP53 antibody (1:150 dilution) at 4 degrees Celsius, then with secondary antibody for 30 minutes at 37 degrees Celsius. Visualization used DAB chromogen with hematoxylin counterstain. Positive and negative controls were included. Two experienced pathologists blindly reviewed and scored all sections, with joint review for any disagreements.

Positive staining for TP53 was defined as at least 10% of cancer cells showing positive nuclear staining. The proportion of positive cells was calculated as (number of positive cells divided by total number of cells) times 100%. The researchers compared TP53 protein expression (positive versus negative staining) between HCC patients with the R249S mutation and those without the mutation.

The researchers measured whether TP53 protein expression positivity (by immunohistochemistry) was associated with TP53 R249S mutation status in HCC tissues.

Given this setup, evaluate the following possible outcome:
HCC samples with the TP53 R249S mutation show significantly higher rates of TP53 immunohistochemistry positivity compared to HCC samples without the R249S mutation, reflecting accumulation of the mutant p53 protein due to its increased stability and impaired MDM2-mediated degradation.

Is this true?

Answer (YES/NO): YES